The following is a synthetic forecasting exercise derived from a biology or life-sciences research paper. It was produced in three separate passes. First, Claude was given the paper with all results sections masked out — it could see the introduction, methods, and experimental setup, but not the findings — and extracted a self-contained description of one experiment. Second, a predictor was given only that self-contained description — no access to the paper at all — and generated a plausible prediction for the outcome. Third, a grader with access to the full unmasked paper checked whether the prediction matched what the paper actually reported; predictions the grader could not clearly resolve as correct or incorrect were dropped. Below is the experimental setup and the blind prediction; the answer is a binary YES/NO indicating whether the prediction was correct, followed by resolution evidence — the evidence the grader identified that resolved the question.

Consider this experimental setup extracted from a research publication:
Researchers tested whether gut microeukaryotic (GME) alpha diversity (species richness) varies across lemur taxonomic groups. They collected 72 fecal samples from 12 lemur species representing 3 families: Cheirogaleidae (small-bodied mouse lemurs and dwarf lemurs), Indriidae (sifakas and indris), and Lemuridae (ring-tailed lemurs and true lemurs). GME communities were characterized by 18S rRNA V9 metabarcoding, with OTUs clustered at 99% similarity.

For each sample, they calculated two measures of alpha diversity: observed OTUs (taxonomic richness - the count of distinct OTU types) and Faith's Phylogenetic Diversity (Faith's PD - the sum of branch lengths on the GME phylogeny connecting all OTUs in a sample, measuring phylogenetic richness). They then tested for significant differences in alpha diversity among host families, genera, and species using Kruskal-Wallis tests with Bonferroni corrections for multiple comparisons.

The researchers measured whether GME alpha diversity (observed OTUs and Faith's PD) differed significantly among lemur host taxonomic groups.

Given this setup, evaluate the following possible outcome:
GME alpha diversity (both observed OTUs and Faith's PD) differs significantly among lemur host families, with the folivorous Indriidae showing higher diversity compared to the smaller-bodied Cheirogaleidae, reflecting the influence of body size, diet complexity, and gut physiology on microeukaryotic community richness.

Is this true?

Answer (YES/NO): NO